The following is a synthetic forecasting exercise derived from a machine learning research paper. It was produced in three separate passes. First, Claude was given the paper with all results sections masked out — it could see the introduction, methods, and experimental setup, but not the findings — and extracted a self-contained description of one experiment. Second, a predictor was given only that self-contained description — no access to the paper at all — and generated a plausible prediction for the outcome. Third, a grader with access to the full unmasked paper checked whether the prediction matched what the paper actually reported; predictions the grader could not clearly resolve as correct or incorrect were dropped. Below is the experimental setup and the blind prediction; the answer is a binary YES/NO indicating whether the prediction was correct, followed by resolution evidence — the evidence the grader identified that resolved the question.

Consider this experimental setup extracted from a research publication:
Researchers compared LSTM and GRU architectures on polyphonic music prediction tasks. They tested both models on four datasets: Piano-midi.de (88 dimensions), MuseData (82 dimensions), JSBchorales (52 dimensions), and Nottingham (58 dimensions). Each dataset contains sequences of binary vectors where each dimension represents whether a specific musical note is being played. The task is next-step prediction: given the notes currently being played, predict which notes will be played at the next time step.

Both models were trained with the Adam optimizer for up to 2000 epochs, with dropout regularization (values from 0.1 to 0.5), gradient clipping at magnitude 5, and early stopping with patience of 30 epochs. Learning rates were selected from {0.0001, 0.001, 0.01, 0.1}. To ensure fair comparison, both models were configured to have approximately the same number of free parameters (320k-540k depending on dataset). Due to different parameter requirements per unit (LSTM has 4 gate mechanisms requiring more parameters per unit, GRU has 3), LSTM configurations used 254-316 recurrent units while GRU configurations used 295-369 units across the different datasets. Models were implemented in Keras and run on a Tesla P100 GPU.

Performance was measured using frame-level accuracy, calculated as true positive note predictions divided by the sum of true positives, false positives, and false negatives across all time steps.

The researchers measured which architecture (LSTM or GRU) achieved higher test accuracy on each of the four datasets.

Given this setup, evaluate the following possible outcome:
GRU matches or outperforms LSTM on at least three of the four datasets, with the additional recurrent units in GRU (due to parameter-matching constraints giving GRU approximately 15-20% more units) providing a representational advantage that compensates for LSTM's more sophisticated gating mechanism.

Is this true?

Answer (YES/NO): YES